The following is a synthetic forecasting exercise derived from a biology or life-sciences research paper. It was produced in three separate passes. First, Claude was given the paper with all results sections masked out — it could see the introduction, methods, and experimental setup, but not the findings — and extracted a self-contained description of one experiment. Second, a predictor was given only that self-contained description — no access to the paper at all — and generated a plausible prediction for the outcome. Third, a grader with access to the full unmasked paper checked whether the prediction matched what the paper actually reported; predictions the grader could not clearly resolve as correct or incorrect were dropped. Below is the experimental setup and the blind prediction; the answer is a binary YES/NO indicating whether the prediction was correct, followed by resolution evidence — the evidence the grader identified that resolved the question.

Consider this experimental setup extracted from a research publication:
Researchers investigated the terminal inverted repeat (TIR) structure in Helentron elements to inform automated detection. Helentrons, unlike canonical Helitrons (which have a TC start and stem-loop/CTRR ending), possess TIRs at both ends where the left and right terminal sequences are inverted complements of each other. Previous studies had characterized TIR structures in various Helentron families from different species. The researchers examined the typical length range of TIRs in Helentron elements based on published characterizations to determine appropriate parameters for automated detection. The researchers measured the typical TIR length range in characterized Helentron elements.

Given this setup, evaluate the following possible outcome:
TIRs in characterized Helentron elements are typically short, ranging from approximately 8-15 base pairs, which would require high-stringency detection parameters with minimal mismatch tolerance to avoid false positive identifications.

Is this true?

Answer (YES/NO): NO